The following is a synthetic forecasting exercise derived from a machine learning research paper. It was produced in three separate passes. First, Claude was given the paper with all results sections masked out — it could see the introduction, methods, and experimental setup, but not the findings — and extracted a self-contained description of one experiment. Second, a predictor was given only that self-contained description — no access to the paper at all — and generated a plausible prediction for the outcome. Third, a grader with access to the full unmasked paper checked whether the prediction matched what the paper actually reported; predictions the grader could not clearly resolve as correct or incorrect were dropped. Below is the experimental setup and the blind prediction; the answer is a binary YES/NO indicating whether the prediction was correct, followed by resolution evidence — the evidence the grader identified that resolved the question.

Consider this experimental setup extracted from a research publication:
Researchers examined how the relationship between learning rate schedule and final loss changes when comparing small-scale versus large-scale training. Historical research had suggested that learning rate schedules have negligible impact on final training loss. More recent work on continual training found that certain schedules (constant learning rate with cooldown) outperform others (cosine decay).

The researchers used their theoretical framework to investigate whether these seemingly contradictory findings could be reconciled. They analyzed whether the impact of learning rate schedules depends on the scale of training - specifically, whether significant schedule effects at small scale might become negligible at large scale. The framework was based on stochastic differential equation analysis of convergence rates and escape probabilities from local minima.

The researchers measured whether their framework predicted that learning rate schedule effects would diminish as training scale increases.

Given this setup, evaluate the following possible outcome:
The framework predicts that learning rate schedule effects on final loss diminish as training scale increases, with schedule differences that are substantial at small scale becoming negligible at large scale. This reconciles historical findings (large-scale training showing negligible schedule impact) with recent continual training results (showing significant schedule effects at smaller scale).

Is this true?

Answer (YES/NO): YES